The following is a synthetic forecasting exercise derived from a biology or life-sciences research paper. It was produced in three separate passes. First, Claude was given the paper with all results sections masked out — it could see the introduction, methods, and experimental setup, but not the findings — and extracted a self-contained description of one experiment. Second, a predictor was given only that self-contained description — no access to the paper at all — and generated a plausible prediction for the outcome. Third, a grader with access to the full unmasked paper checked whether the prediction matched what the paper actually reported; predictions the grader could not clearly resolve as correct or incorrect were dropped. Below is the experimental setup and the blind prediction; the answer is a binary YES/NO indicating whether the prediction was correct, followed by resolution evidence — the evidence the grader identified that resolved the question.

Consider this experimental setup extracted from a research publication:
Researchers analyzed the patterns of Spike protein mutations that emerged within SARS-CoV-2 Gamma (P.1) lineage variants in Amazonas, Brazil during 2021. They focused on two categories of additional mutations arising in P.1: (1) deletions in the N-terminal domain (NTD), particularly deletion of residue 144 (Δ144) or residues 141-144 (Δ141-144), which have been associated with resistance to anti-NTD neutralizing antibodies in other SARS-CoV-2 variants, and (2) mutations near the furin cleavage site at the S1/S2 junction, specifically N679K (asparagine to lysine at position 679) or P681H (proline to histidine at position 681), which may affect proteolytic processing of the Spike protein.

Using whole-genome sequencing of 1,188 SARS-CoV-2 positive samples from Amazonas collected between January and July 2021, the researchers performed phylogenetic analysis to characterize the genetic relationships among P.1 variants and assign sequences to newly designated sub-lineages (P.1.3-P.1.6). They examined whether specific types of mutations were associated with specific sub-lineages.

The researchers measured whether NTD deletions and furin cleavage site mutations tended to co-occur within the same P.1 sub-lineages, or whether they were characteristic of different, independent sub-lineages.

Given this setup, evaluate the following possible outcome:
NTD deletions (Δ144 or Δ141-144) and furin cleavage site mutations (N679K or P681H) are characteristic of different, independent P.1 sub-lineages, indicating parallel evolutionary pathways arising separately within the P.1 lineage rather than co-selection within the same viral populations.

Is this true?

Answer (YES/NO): YES